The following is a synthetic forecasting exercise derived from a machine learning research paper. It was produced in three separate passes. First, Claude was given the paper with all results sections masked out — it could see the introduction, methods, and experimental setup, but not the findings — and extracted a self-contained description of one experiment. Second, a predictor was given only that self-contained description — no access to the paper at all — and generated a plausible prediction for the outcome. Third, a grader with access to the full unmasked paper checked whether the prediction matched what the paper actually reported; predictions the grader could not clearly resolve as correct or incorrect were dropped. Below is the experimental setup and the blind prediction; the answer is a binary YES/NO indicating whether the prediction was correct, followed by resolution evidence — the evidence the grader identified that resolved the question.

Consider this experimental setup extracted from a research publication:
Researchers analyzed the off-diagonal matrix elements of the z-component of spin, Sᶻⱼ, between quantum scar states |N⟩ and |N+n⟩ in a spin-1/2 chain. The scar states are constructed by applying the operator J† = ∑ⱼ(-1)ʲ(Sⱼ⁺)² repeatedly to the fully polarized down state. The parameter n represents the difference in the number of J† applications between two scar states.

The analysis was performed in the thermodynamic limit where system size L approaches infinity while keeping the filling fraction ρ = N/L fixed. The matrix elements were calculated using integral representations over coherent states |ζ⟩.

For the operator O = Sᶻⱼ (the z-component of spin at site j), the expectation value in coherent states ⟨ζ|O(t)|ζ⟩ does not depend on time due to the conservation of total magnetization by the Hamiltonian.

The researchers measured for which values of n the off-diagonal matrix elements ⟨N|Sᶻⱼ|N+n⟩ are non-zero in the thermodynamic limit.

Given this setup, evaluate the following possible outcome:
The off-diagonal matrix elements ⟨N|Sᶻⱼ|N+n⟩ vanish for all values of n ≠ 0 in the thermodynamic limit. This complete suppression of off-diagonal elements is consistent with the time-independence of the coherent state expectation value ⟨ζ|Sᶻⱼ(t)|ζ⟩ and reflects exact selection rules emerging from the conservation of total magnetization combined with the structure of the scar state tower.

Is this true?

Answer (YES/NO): YES